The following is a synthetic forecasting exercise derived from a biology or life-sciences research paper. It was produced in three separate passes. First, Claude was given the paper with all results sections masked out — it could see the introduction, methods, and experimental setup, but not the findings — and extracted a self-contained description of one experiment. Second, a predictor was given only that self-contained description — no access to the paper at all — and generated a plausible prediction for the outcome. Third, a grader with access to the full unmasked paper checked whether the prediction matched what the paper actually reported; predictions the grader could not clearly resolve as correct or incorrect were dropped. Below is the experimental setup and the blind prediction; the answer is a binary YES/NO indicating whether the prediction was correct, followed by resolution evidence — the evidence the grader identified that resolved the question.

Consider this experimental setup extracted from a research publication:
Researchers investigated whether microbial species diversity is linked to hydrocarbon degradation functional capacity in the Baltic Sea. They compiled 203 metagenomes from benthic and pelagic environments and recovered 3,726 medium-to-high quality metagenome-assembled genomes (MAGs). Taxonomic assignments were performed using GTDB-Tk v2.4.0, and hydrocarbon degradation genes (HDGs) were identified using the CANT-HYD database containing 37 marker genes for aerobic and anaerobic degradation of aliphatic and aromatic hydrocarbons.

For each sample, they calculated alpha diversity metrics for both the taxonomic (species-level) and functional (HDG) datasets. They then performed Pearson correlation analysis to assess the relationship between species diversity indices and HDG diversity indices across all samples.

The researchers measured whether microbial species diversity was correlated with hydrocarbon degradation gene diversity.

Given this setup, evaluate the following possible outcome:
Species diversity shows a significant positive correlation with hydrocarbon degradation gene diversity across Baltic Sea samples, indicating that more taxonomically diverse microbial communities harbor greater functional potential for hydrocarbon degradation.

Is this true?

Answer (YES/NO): YES